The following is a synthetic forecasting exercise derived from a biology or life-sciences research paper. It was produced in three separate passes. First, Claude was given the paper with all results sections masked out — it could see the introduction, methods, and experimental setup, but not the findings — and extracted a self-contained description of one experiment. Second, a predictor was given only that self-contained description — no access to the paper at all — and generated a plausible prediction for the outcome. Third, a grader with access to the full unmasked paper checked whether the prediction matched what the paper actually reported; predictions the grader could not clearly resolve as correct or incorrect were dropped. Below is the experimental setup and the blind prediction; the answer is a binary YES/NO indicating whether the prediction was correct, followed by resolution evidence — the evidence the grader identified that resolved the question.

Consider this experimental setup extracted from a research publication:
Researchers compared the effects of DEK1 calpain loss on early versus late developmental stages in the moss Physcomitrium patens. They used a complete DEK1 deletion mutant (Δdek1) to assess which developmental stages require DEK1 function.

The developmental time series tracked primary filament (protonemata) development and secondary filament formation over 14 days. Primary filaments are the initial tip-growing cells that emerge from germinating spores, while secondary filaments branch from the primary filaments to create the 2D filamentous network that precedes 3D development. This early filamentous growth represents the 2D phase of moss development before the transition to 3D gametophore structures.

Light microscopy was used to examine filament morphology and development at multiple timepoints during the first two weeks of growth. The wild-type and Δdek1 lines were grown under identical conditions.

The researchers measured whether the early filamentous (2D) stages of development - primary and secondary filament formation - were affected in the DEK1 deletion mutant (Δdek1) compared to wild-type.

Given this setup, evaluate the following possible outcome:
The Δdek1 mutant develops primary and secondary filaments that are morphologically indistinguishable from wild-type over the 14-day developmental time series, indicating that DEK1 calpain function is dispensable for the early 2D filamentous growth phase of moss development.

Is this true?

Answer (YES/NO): NO